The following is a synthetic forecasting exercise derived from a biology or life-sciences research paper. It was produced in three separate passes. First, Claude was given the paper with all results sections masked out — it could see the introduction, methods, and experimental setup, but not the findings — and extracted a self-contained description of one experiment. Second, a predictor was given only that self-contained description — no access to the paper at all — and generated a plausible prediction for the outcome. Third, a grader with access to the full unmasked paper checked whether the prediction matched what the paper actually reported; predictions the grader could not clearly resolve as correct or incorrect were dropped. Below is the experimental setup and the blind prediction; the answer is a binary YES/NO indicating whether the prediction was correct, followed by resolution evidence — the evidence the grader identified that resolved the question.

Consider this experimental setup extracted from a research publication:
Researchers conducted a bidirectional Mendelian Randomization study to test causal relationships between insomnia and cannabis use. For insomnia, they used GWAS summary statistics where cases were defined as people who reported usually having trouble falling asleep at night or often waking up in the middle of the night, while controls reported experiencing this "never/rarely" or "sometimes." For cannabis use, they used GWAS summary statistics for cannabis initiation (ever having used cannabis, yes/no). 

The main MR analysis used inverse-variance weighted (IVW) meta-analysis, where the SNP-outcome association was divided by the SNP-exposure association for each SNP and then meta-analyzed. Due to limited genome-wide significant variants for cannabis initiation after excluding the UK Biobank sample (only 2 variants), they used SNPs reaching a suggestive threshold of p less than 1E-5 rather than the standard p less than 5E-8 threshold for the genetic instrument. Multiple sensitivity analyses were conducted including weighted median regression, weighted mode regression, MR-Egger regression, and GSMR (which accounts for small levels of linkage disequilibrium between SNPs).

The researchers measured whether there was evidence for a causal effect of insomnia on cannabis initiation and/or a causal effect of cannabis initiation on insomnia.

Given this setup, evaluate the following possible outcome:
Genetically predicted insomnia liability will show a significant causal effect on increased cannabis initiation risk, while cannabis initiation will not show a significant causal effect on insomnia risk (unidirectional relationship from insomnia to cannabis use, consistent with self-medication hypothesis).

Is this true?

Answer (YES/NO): YES